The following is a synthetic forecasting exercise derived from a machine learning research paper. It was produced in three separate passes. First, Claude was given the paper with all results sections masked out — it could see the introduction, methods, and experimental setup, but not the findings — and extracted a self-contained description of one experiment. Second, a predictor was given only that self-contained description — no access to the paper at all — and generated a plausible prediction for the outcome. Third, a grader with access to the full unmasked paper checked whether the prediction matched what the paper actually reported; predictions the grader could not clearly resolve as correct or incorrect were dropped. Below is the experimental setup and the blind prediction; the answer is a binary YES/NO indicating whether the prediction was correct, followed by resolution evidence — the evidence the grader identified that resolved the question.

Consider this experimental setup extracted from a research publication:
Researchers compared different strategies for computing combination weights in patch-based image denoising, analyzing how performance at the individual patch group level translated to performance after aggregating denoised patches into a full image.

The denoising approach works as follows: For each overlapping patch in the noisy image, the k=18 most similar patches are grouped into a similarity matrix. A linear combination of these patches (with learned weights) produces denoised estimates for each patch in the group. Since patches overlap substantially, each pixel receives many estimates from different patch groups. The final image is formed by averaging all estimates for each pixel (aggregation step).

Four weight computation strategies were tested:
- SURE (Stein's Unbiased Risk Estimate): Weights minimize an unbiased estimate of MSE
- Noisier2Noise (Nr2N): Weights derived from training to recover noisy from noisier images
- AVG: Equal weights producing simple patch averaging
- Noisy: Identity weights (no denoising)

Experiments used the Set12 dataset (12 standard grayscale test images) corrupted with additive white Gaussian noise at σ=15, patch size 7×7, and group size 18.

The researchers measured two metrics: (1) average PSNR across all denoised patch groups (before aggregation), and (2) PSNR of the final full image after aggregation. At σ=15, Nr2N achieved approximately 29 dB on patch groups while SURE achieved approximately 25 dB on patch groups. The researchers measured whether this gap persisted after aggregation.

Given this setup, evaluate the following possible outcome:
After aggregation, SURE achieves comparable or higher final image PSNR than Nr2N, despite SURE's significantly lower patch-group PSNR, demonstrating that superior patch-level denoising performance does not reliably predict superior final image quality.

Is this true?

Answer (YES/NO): YES